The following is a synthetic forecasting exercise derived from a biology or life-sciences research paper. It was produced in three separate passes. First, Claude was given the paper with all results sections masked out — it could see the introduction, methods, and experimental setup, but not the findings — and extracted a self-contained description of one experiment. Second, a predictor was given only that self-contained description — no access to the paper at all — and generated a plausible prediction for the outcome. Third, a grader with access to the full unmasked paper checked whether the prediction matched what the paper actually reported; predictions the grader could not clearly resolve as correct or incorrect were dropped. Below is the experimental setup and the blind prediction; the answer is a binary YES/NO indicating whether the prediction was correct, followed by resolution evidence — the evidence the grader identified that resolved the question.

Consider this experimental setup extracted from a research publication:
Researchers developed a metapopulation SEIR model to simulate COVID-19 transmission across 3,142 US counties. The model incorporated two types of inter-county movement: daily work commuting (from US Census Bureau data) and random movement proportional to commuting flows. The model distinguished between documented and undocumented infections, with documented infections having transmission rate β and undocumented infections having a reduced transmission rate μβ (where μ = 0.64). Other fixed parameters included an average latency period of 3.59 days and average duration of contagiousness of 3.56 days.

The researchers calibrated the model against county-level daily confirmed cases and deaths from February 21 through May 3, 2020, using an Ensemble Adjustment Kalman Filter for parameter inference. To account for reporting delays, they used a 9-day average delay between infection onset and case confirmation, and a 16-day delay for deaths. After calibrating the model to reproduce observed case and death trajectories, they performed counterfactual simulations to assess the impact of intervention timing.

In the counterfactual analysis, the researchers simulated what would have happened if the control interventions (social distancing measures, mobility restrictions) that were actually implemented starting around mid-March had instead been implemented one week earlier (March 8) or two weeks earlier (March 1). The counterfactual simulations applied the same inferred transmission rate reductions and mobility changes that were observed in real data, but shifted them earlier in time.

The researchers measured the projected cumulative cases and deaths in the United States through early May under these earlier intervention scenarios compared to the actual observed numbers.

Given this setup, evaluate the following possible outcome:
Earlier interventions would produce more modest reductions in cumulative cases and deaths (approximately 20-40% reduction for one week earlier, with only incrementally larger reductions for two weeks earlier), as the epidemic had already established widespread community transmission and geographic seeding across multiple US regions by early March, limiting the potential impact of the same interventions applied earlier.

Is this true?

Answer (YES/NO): NO